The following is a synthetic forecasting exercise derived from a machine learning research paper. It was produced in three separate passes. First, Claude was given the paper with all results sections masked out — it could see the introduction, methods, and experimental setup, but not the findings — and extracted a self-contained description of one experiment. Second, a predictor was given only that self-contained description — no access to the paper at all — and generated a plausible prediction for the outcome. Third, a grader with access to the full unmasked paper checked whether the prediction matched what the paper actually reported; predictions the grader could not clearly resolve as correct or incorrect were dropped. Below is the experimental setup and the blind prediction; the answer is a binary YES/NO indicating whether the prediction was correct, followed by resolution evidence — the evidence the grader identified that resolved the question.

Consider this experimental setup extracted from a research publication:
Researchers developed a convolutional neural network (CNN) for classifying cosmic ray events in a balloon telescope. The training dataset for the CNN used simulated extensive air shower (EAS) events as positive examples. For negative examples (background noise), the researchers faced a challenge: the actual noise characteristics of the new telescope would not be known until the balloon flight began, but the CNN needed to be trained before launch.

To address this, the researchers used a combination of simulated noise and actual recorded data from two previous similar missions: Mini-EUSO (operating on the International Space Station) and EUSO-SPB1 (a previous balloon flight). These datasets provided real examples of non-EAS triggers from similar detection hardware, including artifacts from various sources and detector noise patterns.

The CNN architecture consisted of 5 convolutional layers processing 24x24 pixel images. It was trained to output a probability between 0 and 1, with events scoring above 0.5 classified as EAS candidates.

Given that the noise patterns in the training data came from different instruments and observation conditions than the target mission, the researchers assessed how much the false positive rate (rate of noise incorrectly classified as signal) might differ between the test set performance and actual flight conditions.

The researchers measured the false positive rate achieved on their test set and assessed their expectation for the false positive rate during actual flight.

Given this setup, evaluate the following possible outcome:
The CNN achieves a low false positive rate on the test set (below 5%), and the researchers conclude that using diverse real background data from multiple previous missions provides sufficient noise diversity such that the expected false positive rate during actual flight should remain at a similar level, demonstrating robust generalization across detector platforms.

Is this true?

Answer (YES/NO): NO